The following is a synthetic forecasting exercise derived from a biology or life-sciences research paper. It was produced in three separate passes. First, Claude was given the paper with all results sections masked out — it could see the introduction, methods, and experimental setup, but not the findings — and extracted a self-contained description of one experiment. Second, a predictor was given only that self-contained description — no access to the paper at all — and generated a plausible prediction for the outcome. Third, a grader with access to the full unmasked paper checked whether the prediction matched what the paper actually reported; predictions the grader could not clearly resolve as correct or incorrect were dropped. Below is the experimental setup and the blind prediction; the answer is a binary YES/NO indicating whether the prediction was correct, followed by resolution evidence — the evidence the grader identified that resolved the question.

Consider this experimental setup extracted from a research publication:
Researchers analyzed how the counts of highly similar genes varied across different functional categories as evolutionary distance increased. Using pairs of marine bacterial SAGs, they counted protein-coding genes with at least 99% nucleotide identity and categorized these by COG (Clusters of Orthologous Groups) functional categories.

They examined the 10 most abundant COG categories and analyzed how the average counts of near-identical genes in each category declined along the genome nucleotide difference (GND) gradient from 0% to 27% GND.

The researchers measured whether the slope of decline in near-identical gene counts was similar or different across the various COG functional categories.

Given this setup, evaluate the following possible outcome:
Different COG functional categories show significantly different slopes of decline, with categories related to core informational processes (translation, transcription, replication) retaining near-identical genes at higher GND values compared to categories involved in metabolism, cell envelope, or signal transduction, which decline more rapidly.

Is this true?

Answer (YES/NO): NO